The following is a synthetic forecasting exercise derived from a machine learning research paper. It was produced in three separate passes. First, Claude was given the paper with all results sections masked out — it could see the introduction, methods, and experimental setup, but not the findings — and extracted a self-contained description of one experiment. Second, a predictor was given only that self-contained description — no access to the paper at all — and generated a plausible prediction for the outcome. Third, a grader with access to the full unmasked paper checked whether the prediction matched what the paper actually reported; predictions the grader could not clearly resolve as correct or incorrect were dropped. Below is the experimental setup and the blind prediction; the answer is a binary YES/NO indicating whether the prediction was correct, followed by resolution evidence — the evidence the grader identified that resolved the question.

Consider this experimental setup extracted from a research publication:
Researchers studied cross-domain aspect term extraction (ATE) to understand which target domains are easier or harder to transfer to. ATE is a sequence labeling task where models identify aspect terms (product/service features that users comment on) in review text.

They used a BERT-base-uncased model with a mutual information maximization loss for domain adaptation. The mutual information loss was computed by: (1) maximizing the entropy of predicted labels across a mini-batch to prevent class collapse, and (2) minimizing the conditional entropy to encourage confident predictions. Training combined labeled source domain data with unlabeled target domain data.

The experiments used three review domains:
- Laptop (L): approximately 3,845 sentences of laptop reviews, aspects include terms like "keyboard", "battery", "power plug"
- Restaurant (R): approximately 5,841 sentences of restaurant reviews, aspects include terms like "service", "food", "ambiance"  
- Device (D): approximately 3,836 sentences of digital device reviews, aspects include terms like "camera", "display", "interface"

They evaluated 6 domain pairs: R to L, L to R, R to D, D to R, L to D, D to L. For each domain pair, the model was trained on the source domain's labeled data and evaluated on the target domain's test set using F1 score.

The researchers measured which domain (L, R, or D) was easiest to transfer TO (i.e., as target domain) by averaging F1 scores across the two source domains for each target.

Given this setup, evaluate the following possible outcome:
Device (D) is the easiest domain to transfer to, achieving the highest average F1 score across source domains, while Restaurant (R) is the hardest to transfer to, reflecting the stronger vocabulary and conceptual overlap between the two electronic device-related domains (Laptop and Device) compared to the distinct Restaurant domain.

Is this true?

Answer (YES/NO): NO